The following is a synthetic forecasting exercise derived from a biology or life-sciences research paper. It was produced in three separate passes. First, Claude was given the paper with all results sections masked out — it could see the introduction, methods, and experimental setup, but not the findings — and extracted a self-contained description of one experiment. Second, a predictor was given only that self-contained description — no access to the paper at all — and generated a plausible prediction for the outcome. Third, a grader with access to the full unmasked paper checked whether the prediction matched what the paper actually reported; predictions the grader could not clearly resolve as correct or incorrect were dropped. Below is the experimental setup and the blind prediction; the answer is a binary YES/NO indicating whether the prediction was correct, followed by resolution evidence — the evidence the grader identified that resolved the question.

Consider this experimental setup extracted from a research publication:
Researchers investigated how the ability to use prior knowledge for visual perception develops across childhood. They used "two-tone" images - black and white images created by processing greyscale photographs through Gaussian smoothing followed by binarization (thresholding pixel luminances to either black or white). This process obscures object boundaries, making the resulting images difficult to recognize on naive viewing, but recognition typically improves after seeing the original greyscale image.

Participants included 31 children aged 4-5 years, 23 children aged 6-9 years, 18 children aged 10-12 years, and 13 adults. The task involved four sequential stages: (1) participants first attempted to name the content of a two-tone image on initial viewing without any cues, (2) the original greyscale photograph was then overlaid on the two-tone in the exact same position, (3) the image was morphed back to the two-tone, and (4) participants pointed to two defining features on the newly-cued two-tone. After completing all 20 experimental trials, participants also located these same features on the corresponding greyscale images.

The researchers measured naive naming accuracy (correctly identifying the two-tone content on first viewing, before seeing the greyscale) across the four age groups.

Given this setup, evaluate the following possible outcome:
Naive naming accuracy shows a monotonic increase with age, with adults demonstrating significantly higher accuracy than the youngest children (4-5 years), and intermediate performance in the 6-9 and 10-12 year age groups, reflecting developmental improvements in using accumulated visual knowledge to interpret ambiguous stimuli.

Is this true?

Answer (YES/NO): NO